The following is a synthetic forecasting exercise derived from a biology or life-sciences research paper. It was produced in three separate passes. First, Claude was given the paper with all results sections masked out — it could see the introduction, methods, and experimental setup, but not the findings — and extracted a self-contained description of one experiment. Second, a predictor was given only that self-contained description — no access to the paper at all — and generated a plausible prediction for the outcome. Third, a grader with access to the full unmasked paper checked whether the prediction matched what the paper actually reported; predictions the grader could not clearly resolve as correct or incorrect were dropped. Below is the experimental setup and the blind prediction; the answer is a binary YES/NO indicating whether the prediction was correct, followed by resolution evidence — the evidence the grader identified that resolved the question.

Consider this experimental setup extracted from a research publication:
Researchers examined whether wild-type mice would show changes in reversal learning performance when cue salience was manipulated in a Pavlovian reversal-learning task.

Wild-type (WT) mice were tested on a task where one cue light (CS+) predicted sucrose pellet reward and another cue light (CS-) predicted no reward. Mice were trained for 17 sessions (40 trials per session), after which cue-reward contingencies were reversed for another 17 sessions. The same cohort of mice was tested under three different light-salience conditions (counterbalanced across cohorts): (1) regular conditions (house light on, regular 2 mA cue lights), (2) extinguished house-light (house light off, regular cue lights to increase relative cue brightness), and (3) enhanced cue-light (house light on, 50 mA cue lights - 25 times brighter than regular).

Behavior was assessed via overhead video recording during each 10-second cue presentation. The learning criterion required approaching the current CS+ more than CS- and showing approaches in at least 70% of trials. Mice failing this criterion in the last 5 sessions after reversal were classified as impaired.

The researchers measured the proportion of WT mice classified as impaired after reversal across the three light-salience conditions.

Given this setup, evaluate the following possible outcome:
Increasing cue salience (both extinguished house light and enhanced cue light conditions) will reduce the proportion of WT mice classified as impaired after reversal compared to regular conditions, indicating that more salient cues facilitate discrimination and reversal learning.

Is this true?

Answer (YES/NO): NO